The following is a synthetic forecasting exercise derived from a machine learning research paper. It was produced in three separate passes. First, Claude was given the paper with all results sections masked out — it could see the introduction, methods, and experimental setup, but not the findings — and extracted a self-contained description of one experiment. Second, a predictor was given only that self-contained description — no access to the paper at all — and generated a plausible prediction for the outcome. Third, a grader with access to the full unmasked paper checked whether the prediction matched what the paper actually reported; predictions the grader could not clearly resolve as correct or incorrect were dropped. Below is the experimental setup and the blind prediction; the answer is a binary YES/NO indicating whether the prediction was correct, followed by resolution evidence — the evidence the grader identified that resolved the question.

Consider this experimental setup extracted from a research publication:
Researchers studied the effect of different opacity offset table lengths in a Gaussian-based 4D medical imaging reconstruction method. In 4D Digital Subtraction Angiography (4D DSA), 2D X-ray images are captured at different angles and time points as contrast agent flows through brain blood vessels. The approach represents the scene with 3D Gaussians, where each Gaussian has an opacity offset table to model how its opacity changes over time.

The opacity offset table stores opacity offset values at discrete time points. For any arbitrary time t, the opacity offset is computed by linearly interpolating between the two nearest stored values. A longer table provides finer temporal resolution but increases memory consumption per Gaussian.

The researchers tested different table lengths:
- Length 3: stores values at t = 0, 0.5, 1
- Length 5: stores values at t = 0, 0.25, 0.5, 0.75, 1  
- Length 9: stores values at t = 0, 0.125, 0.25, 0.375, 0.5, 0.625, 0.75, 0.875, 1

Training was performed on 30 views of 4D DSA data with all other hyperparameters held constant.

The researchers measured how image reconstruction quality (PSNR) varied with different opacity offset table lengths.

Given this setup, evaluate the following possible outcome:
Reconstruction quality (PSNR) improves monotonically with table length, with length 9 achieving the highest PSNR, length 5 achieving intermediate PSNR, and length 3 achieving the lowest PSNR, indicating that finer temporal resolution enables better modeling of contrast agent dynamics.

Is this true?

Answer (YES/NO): YES